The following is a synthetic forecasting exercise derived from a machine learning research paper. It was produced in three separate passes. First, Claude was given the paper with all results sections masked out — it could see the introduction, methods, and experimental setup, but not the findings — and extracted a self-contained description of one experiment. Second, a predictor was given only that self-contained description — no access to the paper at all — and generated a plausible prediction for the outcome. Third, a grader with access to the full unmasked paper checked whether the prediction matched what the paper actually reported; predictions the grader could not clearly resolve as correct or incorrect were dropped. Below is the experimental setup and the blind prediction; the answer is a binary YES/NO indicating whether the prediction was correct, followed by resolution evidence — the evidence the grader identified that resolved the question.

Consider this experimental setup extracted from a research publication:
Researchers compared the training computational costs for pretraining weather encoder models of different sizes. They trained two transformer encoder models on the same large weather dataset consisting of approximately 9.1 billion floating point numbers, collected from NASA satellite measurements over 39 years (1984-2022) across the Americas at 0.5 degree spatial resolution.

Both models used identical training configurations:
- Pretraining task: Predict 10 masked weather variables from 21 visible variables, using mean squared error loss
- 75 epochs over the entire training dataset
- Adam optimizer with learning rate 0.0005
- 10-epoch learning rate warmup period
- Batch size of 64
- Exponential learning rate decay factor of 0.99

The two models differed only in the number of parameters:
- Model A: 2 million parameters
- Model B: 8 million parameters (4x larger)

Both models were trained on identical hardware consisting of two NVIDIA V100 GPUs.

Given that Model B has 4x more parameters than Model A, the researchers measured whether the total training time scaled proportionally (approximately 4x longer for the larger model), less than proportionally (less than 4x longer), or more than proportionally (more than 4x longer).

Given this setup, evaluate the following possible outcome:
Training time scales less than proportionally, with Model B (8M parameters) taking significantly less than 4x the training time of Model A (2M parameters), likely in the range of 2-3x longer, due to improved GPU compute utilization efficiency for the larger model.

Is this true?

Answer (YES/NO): YES